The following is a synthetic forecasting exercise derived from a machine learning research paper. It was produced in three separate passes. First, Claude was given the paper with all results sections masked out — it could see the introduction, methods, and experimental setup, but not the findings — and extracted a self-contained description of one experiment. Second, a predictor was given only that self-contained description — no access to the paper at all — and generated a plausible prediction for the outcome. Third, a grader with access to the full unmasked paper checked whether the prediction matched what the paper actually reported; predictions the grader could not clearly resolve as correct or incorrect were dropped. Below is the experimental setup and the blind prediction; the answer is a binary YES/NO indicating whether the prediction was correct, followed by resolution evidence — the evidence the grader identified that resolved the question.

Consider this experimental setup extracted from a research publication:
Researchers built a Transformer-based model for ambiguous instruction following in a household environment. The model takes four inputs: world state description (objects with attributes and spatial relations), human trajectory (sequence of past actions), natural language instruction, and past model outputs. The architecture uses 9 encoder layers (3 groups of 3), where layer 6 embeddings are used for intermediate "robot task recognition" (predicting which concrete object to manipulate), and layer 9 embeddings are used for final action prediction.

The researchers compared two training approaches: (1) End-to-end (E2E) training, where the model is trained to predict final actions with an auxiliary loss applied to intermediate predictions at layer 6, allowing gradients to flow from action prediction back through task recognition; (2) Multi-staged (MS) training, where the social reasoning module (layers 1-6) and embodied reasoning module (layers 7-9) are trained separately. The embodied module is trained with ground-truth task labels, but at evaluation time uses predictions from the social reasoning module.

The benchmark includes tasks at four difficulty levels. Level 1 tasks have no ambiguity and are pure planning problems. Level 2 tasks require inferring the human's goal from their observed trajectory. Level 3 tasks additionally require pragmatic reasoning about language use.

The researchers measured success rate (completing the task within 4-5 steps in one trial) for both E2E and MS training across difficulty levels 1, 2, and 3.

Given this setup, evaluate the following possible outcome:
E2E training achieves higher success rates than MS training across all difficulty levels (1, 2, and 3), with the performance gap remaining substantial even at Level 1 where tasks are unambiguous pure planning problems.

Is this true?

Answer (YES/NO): NO